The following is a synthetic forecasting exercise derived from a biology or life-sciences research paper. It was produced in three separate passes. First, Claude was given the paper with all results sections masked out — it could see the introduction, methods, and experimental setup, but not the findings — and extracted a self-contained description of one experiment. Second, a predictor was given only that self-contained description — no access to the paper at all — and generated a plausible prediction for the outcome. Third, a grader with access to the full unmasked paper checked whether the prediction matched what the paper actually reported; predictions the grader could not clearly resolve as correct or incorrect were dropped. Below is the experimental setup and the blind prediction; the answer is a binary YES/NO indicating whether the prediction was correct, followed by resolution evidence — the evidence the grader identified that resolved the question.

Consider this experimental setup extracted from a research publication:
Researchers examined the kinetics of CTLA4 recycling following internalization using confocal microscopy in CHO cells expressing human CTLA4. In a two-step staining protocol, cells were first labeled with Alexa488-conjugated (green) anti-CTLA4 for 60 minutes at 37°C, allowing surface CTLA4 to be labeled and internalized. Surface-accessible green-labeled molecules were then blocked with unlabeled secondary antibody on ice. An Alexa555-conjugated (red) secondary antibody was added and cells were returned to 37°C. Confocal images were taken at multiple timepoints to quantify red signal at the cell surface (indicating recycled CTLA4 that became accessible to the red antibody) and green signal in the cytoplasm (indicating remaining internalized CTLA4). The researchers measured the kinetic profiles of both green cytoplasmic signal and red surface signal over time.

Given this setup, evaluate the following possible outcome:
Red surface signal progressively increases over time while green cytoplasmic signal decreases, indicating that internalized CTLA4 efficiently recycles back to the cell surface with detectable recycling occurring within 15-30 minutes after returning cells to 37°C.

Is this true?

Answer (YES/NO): NO